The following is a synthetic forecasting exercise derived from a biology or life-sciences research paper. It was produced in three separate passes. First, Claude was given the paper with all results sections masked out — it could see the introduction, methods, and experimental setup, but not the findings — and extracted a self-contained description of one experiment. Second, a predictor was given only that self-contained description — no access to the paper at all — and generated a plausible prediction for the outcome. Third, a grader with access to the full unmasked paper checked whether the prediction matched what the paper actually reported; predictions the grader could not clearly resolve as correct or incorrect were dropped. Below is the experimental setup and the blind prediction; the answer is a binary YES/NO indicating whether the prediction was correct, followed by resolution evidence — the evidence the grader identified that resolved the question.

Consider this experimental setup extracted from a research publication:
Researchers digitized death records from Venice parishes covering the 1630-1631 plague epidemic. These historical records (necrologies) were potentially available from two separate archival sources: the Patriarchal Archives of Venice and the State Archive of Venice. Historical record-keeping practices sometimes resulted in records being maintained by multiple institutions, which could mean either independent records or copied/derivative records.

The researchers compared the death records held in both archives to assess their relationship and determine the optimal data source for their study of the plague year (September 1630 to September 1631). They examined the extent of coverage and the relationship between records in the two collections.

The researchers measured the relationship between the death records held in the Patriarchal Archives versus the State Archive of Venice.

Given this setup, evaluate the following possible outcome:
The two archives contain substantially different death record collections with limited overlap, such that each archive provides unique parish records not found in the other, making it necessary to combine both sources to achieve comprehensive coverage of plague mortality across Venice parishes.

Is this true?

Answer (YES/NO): NO